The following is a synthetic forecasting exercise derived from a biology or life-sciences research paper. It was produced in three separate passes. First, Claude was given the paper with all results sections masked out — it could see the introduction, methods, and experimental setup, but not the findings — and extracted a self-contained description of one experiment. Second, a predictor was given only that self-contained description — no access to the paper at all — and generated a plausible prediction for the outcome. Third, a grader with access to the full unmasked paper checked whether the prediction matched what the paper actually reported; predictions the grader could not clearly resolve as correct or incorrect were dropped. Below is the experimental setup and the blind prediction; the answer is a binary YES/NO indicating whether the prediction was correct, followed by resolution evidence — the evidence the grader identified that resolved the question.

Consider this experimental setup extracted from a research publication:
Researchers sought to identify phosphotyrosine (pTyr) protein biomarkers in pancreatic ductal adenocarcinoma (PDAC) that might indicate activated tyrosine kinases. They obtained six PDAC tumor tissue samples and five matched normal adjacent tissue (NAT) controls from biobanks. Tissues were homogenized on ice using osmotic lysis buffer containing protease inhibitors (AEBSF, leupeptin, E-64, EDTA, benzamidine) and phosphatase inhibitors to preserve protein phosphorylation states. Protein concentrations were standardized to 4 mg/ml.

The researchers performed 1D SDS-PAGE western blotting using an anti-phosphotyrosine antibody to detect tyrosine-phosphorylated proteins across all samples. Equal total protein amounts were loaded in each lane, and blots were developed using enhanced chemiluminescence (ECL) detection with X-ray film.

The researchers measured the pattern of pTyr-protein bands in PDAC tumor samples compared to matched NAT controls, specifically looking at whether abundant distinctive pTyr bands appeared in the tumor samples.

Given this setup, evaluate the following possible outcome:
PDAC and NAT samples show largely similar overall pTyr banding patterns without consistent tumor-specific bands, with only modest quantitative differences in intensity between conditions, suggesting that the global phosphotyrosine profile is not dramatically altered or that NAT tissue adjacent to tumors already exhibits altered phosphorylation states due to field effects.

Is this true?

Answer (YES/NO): NO